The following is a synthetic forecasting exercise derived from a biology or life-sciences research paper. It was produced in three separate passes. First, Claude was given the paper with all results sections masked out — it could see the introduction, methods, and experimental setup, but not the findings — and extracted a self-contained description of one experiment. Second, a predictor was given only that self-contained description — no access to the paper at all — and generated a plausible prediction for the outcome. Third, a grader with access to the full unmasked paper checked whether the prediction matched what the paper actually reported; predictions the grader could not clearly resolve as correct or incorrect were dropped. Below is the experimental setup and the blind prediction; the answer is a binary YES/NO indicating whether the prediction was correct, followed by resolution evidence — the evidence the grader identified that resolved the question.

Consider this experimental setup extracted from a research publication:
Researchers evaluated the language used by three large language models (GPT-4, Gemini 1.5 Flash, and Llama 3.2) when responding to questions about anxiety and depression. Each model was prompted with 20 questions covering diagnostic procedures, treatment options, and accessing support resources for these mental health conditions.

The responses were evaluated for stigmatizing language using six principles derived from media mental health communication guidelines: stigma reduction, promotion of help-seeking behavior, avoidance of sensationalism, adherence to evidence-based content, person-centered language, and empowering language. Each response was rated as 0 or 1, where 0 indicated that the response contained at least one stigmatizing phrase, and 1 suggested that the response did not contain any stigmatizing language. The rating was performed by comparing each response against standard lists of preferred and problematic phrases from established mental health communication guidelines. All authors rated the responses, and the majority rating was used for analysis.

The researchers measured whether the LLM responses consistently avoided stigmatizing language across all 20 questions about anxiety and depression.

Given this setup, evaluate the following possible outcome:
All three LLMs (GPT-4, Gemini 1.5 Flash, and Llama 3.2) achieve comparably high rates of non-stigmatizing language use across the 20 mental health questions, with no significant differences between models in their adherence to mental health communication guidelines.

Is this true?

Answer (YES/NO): YES